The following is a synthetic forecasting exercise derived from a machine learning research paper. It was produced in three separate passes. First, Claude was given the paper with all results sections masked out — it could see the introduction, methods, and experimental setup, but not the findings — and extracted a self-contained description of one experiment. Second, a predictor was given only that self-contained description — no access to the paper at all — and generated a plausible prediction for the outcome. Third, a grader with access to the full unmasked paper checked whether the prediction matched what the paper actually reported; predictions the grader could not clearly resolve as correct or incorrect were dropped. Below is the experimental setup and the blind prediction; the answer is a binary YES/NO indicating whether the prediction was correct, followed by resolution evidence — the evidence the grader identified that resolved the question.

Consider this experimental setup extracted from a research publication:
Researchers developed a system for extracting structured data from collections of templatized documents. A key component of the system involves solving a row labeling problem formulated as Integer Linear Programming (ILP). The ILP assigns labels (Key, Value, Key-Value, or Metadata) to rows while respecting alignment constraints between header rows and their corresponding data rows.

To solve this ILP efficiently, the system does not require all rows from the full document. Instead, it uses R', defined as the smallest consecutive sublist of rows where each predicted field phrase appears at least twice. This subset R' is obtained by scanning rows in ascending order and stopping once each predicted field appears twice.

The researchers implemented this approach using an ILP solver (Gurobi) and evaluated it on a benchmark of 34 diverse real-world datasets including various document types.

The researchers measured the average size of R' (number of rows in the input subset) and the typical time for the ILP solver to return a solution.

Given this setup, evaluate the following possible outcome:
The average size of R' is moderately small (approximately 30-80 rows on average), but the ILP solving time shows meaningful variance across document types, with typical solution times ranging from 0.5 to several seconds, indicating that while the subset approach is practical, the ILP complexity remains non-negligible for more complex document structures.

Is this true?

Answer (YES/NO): NO